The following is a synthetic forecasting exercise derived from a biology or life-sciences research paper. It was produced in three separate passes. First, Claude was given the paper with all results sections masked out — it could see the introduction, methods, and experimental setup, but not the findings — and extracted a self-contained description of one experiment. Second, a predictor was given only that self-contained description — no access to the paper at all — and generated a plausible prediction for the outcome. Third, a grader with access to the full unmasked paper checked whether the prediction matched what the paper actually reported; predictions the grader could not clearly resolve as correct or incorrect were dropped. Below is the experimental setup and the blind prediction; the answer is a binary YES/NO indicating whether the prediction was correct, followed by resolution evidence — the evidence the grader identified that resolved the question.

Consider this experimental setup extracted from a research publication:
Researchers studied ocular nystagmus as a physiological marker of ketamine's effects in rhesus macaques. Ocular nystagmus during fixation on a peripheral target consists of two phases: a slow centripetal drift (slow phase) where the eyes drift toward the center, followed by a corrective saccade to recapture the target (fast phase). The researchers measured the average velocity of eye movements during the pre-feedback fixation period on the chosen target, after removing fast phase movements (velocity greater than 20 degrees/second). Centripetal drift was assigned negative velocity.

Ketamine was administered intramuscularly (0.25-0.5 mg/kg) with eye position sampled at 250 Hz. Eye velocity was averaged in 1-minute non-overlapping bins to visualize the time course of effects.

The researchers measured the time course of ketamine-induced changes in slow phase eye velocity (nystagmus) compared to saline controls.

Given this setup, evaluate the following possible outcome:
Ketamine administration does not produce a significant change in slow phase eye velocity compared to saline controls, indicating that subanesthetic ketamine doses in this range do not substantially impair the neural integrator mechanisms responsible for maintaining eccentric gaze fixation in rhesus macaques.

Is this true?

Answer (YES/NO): NO